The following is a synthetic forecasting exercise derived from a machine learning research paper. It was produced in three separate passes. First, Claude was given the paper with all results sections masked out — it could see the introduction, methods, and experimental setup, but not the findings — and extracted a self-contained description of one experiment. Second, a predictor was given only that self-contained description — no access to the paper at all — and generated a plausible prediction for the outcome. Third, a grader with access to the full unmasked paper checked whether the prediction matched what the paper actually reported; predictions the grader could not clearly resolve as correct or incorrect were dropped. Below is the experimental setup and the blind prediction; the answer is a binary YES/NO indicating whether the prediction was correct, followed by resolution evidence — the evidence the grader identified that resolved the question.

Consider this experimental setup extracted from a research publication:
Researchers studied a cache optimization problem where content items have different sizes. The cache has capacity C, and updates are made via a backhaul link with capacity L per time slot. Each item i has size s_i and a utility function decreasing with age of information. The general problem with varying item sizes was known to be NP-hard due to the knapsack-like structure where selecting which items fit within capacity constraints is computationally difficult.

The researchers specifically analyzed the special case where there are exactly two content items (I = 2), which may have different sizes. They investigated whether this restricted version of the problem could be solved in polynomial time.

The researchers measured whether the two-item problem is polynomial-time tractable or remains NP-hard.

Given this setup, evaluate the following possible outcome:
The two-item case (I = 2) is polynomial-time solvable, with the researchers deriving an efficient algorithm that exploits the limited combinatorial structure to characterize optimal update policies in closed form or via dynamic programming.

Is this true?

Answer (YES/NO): NO